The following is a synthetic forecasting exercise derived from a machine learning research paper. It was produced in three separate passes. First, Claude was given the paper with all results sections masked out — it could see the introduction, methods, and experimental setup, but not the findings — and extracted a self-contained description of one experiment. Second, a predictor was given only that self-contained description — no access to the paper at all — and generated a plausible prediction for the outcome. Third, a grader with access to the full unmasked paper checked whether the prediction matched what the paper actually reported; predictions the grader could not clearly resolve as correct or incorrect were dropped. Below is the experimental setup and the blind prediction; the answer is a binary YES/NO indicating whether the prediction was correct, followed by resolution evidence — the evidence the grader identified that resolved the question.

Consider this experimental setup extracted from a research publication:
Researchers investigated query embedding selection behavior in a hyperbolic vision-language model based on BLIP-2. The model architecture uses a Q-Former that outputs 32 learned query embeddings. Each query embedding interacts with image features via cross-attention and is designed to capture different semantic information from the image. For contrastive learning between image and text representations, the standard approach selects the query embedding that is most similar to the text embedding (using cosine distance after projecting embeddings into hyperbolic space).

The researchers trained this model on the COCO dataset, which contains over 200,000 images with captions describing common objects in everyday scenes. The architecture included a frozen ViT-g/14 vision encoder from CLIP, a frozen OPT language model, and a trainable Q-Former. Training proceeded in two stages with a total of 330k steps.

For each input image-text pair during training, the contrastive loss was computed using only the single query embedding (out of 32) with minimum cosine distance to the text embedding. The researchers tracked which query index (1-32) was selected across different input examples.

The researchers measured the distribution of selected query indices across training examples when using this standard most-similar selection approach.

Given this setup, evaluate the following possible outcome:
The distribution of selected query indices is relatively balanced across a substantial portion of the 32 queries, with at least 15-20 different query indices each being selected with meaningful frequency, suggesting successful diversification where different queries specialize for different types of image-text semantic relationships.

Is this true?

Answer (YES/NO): NO